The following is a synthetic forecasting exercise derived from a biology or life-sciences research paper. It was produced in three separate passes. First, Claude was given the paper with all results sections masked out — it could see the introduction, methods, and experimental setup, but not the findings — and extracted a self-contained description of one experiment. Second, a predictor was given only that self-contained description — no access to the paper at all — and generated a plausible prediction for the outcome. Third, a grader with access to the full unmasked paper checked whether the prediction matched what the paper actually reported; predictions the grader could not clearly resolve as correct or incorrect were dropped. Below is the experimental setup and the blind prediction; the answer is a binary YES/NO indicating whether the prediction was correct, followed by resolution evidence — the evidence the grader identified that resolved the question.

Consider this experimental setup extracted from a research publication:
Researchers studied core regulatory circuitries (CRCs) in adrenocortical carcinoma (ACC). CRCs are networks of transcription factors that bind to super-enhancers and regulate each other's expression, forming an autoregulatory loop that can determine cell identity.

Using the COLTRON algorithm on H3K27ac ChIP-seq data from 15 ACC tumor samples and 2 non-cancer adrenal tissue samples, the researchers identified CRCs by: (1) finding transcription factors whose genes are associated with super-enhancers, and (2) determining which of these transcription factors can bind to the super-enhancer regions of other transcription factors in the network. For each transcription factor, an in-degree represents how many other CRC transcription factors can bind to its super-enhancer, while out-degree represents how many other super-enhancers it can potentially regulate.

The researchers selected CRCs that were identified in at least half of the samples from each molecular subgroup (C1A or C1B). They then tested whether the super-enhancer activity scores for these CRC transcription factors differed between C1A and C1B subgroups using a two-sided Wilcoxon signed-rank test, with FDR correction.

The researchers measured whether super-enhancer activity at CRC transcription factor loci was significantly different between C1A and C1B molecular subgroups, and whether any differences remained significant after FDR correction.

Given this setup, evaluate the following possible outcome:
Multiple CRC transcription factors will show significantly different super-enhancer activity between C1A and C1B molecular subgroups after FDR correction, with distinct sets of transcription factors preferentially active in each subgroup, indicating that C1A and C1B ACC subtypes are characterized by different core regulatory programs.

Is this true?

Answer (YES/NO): YES